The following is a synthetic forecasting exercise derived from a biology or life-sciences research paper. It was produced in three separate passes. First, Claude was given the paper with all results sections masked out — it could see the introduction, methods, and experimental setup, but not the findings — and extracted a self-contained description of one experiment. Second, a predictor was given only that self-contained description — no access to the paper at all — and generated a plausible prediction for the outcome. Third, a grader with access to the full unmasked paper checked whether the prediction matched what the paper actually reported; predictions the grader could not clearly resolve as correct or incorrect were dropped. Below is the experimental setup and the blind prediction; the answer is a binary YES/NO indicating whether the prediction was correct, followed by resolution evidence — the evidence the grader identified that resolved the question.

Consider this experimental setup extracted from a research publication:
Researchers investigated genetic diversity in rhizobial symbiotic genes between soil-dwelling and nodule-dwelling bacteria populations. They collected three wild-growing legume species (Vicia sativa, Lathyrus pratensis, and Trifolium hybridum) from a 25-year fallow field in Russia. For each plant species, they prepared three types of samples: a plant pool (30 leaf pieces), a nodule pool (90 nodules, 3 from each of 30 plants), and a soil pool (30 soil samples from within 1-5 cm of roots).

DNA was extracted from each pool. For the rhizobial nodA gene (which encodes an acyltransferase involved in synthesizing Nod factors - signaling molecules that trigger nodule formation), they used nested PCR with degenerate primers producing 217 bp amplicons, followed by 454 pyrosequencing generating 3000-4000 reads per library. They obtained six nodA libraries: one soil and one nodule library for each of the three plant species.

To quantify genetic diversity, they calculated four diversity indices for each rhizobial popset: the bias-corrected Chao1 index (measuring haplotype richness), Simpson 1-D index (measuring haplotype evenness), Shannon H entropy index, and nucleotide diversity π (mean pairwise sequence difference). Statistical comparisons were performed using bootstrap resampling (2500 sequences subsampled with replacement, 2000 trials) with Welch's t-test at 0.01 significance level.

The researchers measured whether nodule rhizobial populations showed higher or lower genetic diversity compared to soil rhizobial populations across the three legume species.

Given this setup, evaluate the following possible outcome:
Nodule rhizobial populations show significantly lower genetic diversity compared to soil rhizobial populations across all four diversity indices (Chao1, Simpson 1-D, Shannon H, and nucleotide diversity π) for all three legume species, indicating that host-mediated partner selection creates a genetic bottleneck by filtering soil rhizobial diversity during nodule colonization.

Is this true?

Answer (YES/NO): NO